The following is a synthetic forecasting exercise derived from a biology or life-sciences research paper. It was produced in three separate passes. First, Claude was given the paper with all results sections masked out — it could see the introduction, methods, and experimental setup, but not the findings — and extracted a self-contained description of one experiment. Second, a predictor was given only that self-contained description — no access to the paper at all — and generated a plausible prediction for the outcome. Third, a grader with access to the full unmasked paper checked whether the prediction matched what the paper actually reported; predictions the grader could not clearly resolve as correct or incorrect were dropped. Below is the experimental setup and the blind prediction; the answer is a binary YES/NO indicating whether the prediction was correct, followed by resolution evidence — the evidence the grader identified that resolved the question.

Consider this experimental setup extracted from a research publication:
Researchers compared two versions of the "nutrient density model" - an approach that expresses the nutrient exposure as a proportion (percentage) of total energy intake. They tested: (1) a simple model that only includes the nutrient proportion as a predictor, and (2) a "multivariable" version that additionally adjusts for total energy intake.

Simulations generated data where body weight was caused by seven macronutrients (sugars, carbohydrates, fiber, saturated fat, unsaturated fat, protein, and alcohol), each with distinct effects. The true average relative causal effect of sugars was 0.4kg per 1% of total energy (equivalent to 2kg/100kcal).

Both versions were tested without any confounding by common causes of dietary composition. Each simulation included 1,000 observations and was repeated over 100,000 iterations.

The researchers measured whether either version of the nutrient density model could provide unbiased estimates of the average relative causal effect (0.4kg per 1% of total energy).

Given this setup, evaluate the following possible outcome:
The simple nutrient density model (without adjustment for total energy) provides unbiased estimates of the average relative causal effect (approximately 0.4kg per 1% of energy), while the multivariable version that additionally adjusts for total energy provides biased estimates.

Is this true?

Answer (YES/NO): NO